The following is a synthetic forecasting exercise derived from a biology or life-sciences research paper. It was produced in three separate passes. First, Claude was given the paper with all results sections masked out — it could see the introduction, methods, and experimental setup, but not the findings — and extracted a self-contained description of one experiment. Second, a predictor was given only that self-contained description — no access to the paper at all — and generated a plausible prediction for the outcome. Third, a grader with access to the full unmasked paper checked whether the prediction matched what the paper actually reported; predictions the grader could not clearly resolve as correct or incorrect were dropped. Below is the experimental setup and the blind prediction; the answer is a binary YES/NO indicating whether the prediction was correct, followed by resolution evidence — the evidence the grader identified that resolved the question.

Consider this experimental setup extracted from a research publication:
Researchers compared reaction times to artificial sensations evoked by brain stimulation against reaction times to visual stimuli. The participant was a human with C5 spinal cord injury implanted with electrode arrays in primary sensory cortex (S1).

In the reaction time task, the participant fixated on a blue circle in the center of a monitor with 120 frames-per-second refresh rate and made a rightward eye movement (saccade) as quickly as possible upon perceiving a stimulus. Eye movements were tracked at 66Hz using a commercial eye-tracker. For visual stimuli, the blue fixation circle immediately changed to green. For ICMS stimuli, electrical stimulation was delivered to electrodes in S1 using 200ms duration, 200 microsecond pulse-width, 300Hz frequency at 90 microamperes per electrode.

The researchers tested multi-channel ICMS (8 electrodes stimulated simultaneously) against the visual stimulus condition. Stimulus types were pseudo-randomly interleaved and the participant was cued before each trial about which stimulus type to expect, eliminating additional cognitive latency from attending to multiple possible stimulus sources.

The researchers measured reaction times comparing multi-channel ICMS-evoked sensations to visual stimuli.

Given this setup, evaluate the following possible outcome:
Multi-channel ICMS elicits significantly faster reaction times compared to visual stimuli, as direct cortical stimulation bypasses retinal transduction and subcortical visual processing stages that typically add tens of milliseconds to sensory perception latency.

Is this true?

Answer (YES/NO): YES